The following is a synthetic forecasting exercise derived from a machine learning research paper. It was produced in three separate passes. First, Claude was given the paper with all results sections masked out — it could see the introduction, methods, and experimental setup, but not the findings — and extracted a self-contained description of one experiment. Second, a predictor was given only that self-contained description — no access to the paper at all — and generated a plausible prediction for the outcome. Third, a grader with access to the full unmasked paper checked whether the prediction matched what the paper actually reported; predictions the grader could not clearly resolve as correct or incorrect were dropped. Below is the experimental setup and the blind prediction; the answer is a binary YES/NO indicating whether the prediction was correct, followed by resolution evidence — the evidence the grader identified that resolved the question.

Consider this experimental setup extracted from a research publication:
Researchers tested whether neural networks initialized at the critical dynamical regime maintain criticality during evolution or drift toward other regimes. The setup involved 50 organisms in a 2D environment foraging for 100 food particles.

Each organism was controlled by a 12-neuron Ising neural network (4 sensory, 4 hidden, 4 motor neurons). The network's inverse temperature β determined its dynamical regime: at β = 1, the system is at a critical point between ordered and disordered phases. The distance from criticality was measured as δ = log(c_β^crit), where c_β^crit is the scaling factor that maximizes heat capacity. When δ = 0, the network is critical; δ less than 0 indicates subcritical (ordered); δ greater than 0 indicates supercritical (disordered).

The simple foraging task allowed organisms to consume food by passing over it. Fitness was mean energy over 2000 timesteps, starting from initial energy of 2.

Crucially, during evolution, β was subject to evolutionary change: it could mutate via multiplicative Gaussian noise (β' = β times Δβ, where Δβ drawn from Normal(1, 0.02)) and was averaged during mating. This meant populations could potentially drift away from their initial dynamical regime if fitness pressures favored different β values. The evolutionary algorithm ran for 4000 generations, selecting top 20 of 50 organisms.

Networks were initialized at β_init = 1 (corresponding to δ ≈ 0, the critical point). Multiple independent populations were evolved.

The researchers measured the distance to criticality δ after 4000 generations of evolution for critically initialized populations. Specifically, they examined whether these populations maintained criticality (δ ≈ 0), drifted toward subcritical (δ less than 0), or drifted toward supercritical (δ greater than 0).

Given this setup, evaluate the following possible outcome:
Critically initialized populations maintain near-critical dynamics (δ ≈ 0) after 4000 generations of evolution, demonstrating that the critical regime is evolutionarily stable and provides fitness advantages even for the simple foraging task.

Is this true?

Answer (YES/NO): NO